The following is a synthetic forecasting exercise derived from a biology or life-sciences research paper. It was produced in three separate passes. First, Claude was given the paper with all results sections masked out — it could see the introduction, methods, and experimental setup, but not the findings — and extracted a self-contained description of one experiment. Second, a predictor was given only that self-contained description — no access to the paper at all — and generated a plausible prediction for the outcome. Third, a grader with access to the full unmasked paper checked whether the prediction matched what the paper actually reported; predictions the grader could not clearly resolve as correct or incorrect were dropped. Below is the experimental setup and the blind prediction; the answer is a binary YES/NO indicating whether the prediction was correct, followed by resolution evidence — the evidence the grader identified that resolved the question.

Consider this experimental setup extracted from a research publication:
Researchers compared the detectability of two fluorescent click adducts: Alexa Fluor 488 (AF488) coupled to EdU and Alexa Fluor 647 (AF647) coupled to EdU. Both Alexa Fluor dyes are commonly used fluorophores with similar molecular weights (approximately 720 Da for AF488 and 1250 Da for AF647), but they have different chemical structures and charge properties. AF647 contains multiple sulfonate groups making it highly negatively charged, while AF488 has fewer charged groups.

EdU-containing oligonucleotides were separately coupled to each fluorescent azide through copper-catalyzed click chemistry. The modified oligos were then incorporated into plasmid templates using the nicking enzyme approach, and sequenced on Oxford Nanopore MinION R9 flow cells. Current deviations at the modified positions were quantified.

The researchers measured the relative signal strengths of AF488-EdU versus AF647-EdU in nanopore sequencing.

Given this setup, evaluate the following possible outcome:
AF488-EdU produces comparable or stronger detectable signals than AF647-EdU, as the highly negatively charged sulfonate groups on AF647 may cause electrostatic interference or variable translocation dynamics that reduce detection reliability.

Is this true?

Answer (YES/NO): YES